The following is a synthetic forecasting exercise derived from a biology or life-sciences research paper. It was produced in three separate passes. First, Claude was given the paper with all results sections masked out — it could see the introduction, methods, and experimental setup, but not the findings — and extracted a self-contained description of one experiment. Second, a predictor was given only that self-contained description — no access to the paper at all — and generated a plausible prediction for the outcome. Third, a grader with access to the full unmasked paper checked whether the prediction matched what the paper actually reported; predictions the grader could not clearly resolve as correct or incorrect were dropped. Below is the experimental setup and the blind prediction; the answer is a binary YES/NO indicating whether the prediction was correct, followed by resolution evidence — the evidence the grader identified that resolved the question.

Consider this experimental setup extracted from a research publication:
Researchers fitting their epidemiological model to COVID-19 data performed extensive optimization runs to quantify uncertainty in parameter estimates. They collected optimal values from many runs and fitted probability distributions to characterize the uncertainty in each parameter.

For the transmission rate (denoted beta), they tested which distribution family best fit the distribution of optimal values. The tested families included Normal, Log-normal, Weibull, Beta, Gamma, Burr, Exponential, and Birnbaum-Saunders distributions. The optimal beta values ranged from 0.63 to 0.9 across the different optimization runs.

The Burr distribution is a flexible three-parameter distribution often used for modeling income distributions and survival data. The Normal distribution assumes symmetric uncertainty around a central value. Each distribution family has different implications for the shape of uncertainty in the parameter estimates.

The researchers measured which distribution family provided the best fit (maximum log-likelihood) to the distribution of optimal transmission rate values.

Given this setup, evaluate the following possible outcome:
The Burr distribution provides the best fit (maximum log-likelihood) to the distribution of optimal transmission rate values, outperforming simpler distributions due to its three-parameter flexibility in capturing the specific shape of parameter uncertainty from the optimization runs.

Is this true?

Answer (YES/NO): YES